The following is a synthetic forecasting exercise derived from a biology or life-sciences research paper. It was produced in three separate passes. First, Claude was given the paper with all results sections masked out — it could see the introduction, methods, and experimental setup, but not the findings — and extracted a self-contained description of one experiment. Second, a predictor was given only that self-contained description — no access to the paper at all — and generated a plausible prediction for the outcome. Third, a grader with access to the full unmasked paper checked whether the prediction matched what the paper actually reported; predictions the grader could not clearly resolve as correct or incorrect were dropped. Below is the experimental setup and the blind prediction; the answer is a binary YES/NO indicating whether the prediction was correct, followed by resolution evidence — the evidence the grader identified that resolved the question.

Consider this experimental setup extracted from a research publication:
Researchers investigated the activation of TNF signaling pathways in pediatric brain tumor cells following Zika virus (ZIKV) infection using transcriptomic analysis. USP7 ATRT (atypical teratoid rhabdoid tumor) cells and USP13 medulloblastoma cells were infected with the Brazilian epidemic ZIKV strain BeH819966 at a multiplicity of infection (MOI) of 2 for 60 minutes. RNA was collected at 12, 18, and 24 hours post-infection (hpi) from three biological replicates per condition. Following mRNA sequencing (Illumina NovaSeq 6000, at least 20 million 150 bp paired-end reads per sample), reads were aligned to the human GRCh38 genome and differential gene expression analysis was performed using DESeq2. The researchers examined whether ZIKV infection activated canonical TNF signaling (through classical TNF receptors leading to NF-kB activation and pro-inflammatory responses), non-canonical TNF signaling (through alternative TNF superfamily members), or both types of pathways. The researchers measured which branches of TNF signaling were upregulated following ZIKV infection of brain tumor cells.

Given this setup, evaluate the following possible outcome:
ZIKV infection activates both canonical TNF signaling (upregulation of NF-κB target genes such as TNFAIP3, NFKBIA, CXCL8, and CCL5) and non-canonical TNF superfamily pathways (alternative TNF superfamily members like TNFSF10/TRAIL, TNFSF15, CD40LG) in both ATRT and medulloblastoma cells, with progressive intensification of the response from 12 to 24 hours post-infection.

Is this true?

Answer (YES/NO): NO